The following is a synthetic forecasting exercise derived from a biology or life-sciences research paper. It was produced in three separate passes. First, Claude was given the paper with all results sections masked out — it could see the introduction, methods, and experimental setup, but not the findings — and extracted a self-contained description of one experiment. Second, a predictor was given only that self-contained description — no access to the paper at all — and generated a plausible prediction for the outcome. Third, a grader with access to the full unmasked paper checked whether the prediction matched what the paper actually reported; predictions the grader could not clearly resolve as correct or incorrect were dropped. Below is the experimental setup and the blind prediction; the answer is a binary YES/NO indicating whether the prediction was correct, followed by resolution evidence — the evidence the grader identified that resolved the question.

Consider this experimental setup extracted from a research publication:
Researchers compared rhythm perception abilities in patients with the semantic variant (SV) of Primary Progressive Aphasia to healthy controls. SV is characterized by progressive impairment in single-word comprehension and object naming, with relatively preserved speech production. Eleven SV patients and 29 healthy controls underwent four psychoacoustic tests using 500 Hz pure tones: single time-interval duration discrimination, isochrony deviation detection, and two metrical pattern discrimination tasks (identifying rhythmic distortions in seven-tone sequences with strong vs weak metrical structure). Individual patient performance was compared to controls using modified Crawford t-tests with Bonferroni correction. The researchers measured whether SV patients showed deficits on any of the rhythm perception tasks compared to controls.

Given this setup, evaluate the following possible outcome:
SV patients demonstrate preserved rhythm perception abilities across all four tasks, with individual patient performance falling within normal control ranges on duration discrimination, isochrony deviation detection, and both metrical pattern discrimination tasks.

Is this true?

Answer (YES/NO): NO